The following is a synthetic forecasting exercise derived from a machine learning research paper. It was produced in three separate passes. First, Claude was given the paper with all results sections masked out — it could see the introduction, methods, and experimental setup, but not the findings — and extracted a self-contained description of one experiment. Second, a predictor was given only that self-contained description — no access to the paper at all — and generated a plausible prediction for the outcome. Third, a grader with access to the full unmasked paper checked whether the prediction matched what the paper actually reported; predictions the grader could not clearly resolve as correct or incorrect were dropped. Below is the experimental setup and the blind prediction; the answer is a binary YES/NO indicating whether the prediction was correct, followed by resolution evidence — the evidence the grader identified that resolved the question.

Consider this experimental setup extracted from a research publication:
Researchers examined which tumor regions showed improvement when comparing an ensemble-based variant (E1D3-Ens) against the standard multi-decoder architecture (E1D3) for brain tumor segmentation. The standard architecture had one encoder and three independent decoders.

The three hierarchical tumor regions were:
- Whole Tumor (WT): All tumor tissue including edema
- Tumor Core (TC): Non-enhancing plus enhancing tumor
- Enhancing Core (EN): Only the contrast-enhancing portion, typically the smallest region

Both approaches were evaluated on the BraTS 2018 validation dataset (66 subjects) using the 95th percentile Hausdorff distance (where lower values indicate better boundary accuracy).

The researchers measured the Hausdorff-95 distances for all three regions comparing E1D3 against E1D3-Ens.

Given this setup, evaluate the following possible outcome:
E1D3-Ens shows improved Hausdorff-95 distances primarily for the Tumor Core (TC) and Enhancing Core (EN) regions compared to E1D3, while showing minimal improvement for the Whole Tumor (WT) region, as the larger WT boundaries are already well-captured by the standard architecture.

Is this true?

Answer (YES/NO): NO